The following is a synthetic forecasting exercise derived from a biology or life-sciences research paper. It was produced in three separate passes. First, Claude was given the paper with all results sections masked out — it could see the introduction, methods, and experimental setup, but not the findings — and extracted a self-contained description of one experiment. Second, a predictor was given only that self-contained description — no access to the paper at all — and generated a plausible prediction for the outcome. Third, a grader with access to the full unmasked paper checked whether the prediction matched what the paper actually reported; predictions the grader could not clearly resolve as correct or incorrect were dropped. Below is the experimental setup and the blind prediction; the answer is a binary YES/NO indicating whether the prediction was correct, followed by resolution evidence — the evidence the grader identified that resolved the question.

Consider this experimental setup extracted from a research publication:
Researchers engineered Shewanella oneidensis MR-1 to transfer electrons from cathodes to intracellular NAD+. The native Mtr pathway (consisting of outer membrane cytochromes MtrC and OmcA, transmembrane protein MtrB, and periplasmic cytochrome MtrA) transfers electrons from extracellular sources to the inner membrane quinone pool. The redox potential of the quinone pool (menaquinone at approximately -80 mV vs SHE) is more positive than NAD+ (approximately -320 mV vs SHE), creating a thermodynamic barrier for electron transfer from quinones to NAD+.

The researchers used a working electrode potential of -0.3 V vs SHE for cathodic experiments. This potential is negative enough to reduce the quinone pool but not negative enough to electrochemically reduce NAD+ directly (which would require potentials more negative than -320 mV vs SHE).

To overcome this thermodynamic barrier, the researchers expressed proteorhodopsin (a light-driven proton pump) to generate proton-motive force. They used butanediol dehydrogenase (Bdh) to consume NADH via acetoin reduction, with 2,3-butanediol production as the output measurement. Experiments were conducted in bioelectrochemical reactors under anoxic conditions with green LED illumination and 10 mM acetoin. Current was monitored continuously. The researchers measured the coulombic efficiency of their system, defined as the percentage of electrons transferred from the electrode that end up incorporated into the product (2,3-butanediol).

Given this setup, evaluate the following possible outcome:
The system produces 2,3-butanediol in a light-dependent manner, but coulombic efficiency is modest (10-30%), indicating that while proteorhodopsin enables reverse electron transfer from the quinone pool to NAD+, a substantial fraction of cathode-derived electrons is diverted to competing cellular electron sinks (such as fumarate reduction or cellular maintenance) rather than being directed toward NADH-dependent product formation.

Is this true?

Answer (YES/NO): NO